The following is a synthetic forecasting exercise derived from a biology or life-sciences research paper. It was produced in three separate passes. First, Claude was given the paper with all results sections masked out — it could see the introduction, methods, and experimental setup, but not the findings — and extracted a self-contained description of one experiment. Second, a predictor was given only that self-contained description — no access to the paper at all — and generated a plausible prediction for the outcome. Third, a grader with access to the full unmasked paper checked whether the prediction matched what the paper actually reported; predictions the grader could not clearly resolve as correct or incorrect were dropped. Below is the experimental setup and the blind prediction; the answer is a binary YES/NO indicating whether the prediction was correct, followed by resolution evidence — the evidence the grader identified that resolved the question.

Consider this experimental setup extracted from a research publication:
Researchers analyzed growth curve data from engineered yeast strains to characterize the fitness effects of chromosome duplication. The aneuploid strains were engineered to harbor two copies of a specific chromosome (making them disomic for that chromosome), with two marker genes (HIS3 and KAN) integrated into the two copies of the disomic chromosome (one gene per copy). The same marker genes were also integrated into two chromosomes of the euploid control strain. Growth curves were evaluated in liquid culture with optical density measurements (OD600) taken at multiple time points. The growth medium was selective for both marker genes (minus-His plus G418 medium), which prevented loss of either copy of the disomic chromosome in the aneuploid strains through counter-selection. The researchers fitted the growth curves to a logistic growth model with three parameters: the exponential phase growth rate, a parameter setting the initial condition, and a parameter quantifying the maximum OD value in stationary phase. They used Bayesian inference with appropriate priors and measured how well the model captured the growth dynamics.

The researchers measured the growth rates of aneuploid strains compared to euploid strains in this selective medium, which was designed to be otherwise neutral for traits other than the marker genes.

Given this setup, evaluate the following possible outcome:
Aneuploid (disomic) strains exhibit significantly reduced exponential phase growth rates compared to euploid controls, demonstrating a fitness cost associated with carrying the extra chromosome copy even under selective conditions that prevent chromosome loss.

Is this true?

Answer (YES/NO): YES